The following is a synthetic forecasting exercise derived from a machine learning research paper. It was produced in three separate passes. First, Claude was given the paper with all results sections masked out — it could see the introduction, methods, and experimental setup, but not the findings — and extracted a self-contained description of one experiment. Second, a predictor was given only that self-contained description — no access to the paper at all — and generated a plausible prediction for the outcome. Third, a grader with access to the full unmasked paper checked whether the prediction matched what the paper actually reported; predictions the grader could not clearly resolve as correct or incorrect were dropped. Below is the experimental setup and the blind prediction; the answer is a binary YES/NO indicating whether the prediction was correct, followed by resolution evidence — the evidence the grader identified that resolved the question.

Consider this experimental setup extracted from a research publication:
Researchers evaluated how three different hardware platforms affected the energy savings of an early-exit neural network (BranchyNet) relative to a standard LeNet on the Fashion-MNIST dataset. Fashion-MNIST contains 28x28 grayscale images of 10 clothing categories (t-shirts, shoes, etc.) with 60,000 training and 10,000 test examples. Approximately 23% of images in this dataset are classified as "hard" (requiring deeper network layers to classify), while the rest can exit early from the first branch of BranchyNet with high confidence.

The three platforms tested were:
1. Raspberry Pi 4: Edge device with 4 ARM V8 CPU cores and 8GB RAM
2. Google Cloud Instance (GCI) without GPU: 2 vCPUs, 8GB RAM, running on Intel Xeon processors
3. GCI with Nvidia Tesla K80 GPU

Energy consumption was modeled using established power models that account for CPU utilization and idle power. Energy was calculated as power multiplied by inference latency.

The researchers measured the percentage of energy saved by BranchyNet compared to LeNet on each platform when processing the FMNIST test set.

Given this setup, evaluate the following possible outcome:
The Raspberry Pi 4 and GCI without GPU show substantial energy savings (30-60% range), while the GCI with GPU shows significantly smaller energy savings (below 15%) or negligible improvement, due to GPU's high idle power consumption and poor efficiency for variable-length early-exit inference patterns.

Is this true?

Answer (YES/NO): YES